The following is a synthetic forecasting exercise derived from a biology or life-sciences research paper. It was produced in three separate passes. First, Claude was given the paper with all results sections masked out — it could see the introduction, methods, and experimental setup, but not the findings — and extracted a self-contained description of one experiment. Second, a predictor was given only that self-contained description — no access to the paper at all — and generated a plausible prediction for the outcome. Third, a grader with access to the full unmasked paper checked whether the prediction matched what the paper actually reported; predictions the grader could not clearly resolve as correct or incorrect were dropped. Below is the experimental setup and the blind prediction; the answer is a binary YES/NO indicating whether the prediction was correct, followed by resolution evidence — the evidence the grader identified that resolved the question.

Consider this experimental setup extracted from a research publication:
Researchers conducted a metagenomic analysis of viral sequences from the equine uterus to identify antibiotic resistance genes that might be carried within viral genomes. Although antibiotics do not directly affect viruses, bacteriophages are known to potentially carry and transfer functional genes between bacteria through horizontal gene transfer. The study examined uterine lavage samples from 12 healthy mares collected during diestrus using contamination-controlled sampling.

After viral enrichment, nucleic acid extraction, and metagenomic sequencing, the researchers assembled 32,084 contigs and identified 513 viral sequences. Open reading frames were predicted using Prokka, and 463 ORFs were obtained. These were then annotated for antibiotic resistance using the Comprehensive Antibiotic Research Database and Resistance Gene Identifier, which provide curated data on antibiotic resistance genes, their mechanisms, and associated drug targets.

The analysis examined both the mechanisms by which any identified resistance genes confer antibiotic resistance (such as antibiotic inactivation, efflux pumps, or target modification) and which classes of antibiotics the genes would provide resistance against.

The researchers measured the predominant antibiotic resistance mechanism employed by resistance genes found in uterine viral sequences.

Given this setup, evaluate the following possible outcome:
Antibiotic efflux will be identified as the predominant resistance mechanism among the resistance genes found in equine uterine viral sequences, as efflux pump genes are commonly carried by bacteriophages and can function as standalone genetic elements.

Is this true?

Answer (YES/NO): NO